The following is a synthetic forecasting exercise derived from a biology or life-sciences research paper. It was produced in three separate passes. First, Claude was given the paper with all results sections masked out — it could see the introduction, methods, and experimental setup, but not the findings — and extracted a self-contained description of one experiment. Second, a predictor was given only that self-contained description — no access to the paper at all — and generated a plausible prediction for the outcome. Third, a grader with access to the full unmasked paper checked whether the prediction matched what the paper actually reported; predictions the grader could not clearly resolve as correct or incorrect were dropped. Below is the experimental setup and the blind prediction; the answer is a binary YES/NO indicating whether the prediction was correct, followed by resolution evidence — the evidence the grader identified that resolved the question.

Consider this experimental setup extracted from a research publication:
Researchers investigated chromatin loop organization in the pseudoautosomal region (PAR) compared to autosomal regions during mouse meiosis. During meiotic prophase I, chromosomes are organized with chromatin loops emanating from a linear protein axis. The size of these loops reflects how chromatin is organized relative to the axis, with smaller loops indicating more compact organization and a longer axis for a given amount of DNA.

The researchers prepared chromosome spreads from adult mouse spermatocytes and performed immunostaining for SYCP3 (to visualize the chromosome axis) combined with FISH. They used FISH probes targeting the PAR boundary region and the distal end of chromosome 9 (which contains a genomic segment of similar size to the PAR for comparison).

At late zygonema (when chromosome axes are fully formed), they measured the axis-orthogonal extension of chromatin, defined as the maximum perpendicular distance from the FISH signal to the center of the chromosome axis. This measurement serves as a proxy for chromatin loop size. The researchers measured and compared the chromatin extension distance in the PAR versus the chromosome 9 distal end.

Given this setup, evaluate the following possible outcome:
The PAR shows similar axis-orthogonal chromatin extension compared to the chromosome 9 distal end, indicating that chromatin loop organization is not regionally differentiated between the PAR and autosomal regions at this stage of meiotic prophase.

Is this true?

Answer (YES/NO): YES